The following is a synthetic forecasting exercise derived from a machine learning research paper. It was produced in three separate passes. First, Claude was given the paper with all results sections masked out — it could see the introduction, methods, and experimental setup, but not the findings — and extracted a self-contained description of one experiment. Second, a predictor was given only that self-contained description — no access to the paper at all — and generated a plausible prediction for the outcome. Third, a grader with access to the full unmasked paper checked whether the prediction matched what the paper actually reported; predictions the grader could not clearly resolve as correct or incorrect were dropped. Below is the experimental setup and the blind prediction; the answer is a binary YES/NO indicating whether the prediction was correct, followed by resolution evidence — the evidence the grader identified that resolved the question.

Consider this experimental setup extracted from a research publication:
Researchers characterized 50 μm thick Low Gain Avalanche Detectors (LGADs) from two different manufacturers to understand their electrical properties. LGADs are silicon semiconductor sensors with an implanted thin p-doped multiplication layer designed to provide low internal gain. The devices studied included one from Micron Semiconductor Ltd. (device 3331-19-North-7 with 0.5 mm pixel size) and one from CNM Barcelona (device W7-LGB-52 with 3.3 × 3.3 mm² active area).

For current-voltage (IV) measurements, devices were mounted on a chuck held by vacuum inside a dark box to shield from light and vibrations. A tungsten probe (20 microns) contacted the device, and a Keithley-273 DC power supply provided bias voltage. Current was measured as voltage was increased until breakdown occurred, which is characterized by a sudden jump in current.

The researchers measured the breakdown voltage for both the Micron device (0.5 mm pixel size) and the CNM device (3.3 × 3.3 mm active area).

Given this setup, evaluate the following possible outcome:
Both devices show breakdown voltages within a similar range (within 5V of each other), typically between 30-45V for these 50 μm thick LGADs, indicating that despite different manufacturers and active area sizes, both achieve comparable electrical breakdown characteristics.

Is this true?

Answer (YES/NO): NO